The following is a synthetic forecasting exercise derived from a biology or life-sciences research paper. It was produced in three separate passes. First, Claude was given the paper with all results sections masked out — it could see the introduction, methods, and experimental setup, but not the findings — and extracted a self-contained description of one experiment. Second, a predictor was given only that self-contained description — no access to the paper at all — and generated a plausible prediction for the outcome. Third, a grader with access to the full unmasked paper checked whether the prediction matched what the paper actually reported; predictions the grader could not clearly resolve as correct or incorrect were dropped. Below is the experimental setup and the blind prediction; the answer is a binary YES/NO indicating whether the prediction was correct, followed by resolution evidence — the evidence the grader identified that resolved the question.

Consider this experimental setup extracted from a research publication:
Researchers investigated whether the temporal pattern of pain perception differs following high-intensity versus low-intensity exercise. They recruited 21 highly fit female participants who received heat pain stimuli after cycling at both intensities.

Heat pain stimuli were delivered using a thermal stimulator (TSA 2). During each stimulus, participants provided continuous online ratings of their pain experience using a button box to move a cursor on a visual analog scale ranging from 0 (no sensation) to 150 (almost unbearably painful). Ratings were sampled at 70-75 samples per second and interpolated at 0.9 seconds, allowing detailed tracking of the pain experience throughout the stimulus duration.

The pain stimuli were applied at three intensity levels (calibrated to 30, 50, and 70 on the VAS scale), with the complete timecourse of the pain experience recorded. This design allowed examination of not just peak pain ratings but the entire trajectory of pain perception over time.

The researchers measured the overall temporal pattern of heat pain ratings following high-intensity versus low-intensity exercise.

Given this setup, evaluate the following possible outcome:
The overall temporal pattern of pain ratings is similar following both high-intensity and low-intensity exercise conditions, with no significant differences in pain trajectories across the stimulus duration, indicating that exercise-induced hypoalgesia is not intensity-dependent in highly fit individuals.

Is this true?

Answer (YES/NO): NO